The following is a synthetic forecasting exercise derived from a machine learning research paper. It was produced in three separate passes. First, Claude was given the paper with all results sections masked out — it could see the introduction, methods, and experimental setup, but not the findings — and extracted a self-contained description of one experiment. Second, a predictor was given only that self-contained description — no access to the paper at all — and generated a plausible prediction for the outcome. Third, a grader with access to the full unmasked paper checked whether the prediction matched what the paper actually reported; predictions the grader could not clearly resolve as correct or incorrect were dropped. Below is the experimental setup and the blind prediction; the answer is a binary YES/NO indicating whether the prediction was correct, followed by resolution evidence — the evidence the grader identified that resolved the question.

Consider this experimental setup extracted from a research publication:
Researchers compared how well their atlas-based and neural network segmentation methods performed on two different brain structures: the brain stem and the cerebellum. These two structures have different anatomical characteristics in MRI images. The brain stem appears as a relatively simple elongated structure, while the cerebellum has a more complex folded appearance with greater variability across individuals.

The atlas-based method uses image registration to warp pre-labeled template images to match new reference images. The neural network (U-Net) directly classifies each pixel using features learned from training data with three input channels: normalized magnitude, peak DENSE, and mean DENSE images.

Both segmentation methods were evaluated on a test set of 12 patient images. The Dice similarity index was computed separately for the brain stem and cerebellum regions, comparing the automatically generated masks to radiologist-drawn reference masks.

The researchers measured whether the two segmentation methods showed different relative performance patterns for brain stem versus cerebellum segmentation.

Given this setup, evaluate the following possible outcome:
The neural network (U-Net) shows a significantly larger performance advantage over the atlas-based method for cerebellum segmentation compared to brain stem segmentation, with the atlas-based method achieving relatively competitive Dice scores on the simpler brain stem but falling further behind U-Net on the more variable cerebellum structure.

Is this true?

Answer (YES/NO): NO